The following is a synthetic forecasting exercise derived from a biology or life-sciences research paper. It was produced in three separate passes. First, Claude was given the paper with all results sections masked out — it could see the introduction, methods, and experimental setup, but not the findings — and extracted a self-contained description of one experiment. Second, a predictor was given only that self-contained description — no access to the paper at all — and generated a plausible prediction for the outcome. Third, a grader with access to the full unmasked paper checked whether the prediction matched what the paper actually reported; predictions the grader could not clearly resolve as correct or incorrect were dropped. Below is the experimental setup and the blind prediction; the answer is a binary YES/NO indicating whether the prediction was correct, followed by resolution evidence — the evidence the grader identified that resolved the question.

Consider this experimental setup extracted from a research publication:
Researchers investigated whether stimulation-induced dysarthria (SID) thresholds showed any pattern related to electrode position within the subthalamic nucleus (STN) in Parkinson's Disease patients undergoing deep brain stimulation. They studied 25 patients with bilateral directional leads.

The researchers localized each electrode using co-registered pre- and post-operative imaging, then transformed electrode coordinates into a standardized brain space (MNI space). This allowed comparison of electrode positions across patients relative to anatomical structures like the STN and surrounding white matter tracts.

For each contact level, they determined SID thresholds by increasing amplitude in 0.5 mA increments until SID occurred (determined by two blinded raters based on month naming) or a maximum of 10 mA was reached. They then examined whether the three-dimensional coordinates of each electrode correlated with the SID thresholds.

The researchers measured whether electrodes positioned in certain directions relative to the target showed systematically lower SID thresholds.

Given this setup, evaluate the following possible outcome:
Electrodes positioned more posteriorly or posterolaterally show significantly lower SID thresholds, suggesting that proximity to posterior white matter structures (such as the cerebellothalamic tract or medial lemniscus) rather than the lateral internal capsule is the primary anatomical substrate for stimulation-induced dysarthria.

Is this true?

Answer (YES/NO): NO